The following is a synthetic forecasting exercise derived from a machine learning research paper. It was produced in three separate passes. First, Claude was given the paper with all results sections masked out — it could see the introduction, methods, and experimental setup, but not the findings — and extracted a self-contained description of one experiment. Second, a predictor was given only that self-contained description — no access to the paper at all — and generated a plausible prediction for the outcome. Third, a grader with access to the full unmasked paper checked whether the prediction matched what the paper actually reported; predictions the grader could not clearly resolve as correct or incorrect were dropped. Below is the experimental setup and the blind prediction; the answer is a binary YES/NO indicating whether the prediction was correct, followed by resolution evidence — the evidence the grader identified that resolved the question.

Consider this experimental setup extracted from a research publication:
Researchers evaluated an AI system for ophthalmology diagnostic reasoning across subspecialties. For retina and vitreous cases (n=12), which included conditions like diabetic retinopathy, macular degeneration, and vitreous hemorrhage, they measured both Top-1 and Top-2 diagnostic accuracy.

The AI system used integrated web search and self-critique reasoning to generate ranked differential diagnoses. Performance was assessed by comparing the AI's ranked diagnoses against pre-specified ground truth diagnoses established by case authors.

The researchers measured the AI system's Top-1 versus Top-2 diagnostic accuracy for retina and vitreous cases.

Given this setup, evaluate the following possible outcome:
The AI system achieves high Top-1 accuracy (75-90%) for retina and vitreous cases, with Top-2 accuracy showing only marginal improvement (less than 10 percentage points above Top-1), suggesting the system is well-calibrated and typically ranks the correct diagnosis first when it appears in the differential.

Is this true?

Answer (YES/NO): NO